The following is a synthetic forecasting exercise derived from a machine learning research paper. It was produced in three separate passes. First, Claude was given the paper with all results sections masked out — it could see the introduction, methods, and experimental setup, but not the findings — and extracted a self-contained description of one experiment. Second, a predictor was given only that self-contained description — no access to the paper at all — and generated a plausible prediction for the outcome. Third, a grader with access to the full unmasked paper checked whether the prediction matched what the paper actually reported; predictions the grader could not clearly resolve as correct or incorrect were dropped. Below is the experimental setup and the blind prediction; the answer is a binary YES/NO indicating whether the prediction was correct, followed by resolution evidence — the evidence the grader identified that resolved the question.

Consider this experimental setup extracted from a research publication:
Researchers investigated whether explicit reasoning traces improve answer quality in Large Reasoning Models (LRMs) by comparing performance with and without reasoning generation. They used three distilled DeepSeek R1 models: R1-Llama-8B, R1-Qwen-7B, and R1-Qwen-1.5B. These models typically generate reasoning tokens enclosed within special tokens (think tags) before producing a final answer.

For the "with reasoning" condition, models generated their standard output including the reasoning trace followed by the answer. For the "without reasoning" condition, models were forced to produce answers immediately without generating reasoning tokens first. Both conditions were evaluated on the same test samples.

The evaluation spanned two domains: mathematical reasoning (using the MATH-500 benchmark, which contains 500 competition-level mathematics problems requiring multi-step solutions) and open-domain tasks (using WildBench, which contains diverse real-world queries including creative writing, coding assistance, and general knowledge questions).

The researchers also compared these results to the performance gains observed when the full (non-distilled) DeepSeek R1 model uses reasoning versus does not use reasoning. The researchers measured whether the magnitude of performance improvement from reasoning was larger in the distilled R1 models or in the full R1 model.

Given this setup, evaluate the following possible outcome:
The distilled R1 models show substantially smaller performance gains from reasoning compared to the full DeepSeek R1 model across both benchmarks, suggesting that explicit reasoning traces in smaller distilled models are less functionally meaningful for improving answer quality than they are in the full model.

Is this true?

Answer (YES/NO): NO